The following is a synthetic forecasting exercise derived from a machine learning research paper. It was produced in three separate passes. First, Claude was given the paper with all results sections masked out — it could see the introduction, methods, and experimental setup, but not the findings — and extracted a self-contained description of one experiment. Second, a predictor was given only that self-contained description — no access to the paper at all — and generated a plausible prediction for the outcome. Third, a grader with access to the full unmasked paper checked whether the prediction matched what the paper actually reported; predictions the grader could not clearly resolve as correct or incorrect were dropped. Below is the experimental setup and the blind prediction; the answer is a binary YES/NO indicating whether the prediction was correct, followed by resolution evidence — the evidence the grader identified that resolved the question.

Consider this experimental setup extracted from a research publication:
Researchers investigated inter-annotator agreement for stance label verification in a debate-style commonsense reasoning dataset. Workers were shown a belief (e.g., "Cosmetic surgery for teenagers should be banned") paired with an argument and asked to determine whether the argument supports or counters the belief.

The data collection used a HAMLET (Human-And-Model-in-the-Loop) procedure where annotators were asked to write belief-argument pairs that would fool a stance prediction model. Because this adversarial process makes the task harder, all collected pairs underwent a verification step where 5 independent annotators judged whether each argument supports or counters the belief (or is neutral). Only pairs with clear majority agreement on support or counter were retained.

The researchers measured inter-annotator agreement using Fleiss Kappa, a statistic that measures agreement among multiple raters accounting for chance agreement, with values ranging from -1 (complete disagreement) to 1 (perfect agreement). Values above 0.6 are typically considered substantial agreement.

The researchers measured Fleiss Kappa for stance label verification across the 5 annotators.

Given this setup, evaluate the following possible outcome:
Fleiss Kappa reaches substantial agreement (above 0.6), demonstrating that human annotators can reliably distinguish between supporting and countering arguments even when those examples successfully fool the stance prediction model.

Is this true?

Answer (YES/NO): YES